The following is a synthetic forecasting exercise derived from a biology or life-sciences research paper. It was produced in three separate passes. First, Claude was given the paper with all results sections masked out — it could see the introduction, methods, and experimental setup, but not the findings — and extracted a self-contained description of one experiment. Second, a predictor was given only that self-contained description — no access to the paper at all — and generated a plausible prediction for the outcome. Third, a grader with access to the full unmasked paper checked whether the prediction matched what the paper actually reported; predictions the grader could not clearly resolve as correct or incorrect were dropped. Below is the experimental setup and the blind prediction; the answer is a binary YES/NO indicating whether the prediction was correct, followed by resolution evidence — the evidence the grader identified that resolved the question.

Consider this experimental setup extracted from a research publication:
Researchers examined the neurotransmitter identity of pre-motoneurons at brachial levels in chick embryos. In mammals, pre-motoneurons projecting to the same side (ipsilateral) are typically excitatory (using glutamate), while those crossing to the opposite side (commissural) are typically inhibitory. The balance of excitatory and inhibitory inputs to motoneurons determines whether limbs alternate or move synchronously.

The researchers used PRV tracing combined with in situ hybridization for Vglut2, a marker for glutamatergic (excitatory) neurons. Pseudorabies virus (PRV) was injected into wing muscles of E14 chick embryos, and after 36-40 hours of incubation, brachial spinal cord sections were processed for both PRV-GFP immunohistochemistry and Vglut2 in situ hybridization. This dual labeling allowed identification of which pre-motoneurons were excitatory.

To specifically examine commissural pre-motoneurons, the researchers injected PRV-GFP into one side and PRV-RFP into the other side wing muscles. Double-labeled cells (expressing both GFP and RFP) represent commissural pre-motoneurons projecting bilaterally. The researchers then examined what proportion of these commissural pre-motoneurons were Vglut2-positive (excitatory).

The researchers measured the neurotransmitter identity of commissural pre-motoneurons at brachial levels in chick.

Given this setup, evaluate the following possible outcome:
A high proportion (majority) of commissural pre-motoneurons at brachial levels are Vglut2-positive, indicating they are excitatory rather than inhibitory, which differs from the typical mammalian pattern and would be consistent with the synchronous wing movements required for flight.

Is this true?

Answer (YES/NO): NO